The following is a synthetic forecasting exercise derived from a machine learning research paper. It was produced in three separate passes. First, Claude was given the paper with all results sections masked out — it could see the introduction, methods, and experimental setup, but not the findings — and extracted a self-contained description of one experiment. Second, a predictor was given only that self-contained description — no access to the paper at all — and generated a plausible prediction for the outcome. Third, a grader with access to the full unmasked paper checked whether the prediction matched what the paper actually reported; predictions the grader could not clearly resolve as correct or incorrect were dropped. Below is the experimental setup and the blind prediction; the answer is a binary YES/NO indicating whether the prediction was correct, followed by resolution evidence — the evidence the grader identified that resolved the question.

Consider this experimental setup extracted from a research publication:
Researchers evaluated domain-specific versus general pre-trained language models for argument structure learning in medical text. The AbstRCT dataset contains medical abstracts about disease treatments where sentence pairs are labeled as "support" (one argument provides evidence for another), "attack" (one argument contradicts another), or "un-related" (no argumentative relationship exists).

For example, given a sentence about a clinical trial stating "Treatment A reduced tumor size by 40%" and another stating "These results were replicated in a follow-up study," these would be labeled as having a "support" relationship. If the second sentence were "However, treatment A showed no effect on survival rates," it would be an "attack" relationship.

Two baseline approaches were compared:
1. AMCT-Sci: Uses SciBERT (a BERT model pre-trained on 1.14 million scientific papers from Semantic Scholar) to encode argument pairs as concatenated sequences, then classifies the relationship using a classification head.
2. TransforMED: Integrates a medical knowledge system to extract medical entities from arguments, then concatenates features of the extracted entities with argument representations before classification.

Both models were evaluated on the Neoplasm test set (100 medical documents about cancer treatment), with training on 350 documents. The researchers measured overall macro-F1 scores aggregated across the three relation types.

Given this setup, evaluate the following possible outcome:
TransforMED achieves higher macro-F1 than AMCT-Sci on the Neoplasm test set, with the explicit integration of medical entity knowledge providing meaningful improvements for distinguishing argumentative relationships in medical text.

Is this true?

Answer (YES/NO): YES